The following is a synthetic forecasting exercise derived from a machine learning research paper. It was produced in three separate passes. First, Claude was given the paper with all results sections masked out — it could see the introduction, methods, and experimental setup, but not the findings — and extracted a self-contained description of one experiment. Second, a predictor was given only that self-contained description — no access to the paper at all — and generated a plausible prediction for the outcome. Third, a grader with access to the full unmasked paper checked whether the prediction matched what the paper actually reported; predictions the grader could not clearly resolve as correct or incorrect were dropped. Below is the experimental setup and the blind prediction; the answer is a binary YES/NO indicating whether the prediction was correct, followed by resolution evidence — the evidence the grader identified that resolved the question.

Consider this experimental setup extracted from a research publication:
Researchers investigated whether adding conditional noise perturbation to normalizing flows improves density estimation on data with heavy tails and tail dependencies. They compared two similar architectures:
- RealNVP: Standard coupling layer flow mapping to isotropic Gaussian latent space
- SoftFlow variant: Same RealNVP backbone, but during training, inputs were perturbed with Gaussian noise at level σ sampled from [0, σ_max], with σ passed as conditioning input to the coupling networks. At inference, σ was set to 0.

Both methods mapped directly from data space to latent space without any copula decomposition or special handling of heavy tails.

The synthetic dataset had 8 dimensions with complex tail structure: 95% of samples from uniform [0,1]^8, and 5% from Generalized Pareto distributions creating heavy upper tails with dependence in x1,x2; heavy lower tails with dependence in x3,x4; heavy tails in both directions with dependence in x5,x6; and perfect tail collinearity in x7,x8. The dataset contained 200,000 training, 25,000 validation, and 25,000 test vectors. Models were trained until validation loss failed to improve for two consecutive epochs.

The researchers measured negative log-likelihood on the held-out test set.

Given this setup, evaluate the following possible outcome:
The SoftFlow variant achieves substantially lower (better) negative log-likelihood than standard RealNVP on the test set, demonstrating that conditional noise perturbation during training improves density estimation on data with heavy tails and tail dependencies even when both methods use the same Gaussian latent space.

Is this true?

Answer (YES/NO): NO